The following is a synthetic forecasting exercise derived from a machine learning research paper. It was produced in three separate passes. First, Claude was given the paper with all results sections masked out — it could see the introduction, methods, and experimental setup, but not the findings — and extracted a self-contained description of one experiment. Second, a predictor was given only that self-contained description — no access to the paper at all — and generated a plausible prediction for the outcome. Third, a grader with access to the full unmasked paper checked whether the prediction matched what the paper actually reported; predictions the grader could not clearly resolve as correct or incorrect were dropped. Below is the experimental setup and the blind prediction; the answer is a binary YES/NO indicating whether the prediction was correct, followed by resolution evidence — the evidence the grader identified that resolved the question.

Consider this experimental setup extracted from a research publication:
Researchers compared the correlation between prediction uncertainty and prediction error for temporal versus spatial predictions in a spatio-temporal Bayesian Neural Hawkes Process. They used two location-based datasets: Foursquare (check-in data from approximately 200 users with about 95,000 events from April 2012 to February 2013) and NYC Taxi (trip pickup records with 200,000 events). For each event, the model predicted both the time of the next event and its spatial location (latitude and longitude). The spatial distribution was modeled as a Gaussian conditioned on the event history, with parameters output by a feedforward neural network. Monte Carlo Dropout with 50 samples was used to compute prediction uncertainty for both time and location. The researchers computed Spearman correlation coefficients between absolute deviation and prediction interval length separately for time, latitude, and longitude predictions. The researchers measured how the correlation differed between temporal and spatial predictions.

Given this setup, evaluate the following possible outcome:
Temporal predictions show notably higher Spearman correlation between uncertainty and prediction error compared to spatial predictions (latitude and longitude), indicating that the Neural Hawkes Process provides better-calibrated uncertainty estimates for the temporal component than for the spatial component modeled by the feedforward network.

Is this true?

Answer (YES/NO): YES